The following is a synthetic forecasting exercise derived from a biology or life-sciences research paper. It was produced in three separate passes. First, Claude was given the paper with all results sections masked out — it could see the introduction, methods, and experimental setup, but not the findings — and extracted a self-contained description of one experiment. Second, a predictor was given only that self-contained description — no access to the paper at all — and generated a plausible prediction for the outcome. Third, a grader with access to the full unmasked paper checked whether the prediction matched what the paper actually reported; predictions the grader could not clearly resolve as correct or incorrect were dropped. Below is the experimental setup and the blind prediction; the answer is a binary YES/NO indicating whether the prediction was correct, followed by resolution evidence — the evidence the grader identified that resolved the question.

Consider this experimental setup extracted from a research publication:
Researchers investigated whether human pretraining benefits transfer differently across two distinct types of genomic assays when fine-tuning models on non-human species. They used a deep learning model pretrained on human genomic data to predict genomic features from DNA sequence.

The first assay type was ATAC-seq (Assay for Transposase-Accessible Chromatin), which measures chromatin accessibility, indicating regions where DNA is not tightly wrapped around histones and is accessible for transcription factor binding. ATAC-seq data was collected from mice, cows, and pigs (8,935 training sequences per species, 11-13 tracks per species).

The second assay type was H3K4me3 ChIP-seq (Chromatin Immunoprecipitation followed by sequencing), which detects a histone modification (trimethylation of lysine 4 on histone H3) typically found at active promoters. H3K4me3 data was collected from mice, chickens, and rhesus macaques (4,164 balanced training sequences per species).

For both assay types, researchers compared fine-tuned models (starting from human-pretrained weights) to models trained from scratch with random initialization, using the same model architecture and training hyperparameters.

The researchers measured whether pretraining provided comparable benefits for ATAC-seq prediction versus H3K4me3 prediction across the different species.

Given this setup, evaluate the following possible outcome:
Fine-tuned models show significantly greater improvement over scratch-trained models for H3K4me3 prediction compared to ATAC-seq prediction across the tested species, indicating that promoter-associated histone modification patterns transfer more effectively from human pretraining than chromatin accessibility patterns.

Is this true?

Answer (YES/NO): YES